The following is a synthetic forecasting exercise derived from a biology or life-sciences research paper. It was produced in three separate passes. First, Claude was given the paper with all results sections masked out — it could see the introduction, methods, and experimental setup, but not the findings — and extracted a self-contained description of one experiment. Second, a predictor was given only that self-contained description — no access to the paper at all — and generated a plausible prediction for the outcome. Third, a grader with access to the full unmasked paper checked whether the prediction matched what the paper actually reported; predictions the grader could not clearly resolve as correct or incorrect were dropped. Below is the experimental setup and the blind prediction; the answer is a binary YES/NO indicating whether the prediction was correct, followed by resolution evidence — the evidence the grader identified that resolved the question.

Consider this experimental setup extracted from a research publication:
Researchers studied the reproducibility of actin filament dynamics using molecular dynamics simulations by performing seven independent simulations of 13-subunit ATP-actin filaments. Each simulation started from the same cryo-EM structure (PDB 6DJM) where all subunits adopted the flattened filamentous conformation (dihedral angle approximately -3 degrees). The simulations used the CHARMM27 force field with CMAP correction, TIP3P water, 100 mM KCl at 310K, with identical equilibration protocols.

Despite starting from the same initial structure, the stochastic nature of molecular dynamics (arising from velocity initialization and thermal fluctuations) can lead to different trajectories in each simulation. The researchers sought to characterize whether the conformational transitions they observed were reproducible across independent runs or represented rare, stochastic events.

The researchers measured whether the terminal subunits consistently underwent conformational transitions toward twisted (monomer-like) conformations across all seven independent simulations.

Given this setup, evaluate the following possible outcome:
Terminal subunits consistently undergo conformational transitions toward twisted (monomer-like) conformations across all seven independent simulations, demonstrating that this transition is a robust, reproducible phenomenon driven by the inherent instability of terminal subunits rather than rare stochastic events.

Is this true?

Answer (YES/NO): YES